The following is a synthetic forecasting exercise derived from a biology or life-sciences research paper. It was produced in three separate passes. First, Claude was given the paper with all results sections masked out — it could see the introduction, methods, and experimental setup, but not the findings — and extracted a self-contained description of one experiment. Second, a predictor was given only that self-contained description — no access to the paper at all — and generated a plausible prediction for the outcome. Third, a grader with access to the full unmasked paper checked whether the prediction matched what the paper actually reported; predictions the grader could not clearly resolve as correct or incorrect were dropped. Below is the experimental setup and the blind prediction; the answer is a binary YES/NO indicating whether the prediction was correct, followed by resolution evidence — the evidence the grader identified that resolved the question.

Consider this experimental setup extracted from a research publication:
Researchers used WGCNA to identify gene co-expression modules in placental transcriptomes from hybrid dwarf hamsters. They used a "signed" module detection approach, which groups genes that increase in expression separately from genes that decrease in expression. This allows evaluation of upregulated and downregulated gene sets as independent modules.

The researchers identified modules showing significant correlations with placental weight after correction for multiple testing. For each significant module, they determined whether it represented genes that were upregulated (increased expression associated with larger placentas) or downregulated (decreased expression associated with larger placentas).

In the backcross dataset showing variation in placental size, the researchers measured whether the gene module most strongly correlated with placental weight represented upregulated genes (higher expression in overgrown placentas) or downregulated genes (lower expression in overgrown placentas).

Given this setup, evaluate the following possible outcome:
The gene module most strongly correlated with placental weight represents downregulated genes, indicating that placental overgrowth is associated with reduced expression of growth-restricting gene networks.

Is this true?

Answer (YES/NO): YES